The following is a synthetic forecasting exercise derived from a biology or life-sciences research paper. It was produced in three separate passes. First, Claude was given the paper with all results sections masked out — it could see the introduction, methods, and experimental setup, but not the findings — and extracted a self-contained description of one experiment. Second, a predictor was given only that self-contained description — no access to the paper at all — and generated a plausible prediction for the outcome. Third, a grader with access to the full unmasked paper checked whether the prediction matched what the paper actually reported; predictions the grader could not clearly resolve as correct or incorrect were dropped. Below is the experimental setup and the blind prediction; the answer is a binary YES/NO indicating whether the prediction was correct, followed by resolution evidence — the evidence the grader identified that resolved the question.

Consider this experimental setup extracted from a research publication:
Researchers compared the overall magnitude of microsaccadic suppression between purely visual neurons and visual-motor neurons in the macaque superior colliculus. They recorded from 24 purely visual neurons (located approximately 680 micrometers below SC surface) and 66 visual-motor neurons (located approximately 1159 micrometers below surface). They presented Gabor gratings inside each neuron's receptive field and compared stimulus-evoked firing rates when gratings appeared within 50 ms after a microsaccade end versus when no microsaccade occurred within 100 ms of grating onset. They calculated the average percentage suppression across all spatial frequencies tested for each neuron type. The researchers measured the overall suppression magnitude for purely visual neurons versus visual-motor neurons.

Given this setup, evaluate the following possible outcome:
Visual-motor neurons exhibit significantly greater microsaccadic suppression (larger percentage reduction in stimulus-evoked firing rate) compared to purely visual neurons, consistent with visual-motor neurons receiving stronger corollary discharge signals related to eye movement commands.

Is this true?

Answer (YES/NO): YES